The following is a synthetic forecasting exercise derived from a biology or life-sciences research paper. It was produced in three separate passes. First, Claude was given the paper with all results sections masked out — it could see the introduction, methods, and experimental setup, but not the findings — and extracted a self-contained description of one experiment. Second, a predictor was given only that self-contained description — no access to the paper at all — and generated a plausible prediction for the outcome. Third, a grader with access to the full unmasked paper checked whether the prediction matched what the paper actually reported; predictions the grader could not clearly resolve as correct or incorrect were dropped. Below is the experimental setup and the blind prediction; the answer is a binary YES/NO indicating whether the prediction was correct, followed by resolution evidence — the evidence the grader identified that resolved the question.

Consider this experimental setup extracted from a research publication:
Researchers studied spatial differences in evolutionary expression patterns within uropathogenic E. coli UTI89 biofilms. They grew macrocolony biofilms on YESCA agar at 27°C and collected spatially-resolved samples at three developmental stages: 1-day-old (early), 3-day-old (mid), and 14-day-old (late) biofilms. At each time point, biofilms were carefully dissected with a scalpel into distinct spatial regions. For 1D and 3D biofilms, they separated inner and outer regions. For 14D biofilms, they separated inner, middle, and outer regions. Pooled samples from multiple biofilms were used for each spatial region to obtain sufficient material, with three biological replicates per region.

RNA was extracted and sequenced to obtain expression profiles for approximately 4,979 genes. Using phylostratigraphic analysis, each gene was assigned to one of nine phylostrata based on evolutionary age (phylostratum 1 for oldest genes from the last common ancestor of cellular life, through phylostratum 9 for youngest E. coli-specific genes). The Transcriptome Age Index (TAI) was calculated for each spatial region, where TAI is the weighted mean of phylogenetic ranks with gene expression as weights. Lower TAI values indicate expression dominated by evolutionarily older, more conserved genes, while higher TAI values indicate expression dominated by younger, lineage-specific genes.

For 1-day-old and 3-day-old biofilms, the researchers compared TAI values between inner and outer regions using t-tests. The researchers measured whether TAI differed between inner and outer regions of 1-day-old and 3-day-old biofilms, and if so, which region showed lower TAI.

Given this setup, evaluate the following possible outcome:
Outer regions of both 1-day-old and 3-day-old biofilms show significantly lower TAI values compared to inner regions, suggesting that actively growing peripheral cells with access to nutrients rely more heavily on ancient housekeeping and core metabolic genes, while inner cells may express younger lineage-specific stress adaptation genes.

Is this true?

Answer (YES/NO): NO